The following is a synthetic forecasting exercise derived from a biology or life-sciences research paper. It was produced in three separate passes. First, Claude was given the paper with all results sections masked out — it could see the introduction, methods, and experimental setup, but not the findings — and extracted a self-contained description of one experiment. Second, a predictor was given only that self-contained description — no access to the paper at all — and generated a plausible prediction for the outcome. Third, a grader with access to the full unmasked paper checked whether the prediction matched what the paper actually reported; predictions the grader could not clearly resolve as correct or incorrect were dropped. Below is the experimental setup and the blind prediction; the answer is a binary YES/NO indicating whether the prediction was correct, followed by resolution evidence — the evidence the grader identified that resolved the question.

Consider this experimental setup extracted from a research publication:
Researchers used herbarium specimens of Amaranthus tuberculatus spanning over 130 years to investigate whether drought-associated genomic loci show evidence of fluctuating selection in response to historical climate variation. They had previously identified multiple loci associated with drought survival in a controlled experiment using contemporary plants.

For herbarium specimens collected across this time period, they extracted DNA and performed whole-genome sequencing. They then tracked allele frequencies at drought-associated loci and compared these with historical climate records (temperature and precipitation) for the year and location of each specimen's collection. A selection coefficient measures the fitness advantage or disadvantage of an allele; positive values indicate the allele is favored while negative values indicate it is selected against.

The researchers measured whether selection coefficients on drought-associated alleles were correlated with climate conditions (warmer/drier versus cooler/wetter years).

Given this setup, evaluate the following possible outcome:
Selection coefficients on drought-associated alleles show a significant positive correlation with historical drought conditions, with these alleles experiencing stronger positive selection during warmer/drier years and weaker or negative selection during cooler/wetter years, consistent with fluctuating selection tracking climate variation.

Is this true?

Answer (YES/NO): YES